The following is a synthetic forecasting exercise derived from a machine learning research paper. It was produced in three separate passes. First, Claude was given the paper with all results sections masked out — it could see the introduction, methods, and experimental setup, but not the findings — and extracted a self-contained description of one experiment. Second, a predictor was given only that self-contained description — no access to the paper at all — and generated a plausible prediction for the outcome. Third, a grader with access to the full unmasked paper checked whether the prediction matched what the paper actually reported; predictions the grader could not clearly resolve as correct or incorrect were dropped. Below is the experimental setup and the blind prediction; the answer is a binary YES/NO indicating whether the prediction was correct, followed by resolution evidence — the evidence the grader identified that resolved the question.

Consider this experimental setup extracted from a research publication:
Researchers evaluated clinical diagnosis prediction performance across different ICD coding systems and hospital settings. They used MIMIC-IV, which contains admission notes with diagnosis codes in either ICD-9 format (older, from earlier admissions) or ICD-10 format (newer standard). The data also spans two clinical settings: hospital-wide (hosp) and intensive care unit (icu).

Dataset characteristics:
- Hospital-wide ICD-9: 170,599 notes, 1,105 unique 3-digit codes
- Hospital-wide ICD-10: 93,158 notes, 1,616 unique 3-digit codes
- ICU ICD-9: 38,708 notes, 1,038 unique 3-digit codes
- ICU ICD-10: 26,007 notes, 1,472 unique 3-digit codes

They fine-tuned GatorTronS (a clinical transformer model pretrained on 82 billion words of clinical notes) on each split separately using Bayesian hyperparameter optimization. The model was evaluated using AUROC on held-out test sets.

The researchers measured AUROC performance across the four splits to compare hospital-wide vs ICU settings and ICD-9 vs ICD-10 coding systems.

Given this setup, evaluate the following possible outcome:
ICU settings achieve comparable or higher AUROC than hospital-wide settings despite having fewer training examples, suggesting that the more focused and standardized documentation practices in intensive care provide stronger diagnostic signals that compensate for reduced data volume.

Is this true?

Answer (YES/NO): NO